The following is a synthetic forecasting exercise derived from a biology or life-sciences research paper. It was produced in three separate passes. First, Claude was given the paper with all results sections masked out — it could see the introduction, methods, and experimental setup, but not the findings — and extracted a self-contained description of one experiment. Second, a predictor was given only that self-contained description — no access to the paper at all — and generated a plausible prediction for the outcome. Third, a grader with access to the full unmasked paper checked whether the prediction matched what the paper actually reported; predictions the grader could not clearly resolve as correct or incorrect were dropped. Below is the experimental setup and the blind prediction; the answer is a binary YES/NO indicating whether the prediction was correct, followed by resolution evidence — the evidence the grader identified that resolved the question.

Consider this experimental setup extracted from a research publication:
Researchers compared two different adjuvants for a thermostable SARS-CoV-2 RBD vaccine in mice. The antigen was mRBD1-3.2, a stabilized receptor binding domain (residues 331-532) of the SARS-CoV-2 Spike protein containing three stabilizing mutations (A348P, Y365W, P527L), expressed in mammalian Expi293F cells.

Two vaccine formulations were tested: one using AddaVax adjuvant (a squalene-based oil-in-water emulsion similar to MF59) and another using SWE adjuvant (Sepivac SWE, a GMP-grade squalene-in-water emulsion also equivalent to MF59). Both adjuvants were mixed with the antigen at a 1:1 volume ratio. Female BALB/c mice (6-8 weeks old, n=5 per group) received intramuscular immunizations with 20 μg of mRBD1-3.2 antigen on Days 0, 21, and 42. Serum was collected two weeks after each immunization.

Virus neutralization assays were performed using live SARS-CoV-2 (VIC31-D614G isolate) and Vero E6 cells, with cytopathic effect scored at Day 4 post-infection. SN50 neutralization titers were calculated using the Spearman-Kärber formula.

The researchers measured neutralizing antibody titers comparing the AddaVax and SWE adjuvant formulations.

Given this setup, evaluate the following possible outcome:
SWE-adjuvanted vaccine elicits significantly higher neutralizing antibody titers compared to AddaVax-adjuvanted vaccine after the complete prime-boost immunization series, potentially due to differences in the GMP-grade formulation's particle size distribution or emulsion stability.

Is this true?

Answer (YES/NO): NO